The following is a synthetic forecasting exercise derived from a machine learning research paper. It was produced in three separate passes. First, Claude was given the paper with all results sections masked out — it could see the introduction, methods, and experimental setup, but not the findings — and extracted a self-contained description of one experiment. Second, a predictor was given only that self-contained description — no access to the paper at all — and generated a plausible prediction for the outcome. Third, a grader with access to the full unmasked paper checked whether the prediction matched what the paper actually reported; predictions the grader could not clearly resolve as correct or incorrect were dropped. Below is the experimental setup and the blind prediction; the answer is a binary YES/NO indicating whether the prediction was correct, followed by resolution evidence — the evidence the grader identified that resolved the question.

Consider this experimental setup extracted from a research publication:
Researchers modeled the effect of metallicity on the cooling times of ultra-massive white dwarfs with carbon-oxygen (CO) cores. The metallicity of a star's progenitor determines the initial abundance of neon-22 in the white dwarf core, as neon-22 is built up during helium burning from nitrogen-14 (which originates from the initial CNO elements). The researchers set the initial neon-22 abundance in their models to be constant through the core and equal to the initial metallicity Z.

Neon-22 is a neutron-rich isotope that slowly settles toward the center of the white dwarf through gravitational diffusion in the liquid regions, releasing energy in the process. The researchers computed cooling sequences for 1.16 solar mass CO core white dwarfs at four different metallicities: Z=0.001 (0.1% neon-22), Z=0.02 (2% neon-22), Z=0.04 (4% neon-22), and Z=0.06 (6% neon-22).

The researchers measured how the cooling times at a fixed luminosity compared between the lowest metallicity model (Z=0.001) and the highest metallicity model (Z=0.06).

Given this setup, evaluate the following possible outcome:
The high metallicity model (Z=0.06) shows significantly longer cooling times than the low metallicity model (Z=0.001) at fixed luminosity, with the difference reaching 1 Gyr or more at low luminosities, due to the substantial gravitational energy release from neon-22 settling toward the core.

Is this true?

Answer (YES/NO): YES